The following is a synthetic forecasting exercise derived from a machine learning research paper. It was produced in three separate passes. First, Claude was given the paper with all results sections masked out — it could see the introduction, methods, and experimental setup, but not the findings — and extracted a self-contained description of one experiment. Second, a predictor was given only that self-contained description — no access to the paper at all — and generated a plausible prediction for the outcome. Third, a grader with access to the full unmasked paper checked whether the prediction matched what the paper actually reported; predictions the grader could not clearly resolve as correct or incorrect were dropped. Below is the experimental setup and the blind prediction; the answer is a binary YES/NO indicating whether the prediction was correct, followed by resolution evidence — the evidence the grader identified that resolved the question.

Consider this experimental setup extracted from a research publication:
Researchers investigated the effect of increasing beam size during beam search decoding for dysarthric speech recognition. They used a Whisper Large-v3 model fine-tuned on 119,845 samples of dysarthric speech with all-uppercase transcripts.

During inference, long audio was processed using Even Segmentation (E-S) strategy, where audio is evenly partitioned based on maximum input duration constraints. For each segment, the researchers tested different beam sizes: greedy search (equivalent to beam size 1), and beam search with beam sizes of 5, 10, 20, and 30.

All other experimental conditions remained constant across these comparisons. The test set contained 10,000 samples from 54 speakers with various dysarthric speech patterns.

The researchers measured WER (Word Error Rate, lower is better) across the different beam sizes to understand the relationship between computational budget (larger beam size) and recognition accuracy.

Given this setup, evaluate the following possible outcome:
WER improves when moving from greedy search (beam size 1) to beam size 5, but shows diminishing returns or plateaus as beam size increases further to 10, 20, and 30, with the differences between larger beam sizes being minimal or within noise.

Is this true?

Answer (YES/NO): YES